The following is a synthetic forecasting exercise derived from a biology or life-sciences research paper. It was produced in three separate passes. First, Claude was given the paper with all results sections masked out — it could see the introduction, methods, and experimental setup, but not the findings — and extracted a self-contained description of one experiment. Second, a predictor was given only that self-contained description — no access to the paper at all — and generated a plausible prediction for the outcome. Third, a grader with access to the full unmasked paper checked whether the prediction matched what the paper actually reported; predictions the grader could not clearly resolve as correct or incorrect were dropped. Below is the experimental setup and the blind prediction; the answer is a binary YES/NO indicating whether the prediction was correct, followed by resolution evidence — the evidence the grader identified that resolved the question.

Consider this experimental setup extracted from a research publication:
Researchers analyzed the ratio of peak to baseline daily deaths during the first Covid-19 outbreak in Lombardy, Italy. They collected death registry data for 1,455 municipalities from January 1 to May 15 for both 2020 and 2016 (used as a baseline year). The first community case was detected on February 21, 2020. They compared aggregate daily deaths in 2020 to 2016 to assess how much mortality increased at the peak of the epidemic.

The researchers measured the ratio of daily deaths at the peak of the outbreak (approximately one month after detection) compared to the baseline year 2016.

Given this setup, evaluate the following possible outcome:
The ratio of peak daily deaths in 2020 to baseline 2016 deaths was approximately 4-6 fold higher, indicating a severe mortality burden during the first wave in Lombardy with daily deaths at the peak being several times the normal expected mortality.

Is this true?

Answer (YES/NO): YES